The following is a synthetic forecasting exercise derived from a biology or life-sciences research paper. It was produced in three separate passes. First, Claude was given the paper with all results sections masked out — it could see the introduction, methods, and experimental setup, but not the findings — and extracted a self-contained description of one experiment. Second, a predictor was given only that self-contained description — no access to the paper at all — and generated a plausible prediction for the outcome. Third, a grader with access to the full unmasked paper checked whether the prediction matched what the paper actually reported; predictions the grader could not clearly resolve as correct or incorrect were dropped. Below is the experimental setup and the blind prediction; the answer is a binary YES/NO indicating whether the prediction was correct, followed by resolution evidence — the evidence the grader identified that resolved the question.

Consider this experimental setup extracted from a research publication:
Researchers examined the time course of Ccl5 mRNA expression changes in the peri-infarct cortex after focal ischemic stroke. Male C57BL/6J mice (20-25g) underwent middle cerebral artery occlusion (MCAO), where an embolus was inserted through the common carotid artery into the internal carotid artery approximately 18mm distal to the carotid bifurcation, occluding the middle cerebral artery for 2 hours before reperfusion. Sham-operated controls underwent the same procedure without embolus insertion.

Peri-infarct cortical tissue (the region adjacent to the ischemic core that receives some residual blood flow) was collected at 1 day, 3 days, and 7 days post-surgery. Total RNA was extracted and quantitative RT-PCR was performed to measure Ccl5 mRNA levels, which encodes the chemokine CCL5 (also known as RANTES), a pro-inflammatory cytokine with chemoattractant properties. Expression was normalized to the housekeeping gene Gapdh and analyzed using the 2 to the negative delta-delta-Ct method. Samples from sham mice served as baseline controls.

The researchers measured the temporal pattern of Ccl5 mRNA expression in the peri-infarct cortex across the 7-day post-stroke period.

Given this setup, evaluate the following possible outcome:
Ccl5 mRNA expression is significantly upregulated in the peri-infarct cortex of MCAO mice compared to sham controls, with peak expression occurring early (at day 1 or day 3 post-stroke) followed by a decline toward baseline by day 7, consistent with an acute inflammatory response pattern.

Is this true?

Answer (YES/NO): NO